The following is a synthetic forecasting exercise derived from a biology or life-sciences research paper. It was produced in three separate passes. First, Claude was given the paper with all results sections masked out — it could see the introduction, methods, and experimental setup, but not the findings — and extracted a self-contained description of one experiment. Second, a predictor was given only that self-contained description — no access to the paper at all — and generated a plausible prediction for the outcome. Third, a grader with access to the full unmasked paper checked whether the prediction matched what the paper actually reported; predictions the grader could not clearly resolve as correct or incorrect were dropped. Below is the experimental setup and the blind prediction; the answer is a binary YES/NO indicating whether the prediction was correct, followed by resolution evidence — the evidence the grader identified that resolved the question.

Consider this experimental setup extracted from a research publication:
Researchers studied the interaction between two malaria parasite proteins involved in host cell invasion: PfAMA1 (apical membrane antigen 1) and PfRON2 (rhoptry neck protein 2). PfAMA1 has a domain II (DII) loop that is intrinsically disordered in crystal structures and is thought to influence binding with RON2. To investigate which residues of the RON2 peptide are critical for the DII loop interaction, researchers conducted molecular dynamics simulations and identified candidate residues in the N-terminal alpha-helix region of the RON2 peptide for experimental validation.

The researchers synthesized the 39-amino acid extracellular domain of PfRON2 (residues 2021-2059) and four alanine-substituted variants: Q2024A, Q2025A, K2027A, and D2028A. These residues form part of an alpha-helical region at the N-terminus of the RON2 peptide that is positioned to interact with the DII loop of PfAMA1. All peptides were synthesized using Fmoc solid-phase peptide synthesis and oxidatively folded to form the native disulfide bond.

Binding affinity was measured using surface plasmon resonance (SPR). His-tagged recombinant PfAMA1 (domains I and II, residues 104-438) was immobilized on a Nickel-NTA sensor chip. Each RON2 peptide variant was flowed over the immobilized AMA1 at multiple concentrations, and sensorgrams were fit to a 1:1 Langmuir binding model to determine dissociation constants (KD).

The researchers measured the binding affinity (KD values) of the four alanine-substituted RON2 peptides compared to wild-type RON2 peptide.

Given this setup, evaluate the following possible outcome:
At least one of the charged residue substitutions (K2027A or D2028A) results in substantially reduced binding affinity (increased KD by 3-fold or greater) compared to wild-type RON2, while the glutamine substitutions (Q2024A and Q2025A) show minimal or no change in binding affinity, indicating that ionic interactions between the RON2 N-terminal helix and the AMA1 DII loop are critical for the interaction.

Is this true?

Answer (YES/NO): NO